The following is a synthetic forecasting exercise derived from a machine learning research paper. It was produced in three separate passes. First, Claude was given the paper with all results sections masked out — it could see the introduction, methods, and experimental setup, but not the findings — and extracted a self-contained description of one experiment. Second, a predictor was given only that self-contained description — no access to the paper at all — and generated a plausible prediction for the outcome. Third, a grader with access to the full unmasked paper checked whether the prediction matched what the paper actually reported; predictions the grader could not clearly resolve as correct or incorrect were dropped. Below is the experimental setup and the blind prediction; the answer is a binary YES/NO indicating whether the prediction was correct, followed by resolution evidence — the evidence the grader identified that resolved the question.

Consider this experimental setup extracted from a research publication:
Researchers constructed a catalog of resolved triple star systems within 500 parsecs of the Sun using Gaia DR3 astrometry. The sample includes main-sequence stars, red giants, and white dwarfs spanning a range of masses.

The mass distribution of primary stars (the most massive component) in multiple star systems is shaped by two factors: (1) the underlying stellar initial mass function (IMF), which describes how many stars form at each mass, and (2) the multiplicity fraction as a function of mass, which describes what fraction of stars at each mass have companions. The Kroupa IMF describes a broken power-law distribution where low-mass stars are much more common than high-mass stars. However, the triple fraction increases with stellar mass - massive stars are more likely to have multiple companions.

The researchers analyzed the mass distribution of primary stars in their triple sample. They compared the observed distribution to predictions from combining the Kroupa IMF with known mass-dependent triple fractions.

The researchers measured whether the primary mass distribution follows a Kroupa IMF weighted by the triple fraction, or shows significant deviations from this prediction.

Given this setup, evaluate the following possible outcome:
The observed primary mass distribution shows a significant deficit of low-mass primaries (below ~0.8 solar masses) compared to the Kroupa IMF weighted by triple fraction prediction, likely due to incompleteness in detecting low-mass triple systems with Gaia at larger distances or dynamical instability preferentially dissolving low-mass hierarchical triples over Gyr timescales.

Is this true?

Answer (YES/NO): NO